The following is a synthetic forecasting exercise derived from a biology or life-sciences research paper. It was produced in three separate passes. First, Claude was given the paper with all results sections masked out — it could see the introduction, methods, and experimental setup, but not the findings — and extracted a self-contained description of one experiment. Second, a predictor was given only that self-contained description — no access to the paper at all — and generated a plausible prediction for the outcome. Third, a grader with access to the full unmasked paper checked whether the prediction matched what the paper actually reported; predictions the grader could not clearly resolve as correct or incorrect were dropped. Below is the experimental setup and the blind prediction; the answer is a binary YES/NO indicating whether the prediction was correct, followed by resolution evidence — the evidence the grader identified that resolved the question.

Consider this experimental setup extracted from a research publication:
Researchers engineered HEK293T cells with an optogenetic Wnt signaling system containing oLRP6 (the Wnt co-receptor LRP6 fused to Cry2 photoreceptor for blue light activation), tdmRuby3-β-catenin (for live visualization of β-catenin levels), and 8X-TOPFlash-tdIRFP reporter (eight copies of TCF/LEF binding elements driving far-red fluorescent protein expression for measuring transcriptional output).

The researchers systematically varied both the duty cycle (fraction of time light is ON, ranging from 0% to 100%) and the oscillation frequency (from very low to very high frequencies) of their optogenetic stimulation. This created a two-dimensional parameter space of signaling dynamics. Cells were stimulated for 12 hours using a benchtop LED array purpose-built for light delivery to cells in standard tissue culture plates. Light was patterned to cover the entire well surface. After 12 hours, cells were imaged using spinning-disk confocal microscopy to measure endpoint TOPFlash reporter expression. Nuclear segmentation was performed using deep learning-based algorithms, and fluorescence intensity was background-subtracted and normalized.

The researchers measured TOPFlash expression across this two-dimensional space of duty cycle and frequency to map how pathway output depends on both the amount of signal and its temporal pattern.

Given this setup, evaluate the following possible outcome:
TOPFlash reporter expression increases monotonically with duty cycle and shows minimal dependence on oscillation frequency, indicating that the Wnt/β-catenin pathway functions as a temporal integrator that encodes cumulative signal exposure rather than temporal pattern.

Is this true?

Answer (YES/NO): NO